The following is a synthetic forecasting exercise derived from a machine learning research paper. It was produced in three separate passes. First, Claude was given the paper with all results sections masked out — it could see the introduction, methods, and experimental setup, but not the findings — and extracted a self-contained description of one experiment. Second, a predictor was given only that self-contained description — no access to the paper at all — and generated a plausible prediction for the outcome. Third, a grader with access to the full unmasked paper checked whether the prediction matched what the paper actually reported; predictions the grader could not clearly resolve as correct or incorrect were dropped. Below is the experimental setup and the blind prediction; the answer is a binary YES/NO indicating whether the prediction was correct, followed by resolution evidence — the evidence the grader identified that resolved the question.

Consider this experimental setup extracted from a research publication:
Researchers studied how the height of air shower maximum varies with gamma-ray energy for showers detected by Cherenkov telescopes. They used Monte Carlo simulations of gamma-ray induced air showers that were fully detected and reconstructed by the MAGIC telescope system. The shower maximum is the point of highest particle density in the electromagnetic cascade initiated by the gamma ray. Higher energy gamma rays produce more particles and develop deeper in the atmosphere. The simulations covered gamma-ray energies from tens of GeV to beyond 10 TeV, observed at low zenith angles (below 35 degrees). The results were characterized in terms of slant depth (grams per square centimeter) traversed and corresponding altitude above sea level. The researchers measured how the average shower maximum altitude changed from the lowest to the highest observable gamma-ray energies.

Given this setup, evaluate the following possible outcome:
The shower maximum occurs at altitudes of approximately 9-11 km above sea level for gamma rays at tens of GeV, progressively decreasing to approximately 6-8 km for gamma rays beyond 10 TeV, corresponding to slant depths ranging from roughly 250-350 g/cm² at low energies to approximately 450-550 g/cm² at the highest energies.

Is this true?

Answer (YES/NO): NO